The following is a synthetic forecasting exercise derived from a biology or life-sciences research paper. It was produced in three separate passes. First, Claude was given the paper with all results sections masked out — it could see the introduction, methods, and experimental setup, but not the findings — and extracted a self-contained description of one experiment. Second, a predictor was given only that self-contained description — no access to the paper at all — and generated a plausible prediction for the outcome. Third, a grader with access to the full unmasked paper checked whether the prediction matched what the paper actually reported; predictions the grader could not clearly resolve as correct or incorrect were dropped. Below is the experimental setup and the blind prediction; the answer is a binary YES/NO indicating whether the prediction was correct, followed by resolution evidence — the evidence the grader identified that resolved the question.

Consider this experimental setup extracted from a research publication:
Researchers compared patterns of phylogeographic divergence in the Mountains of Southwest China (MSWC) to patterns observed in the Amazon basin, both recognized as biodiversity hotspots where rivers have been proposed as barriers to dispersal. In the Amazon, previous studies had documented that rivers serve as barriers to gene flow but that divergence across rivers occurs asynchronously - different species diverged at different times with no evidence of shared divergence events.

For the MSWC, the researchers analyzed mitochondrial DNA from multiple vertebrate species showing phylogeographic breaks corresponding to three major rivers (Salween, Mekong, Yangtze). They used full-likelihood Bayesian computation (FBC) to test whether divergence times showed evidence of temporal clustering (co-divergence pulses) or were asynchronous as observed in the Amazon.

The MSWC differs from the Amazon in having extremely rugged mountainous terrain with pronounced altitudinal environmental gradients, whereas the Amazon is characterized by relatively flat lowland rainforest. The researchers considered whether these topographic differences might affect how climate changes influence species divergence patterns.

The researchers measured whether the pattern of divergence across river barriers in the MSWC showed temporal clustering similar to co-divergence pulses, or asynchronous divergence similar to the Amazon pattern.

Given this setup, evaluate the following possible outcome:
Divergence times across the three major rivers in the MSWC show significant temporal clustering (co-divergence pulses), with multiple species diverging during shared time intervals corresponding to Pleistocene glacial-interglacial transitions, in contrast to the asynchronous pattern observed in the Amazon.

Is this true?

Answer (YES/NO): YES